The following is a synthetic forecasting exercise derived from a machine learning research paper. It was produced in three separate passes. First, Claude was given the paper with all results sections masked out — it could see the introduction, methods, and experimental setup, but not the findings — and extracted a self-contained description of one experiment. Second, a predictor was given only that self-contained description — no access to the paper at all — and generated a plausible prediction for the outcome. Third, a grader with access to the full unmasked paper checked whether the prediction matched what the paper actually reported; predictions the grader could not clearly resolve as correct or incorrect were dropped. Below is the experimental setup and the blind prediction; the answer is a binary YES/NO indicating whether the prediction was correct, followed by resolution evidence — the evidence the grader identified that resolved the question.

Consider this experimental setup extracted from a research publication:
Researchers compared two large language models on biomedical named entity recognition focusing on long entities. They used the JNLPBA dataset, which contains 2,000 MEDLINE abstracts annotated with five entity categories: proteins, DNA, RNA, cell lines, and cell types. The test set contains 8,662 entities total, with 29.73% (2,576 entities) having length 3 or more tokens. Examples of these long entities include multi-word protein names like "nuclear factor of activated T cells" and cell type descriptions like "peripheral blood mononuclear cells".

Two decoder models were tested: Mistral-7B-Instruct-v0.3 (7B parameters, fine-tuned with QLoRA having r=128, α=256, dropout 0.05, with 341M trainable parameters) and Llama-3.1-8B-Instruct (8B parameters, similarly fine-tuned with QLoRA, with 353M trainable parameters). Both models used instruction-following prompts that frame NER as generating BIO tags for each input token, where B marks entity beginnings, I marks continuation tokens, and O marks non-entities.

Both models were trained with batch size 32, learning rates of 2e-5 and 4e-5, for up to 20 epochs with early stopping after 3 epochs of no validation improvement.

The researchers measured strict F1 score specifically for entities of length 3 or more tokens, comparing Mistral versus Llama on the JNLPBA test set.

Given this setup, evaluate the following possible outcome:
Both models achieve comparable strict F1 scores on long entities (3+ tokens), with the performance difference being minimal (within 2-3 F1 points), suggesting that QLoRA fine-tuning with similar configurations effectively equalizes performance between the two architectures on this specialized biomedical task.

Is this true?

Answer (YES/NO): YES